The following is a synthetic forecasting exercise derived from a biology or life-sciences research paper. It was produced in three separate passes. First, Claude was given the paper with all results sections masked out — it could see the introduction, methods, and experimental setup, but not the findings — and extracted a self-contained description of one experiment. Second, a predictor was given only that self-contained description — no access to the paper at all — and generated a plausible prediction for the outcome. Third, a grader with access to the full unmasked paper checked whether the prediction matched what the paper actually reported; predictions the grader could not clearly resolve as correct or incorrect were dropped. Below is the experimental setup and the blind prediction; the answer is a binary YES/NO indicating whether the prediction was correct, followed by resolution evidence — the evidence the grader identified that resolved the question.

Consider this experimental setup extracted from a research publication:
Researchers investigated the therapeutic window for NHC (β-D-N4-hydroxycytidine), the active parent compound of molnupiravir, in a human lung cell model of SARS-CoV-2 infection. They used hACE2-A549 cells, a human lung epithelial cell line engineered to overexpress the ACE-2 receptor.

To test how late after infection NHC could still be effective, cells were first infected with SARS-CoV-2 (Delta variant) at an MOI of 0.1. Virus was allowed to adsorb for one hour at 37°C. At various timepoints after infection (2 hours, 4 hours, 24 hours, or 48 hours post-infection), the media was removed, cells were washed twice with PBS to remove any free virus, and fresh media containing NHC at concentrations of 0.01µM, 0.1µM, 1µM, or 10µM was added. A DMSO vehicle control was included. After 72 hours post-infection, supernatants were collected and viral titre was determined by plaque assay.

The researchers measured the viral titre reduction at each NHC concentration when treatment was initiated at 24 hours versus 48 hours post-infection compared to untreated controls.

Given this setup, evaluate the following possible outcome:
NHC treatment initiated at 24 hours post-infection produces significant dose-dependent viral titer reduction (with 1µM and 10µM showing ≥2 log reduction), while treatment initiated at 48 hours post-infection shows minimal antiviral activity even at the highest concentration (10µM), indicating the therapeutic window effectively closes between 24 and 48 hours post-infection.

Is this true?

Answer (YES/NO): NO